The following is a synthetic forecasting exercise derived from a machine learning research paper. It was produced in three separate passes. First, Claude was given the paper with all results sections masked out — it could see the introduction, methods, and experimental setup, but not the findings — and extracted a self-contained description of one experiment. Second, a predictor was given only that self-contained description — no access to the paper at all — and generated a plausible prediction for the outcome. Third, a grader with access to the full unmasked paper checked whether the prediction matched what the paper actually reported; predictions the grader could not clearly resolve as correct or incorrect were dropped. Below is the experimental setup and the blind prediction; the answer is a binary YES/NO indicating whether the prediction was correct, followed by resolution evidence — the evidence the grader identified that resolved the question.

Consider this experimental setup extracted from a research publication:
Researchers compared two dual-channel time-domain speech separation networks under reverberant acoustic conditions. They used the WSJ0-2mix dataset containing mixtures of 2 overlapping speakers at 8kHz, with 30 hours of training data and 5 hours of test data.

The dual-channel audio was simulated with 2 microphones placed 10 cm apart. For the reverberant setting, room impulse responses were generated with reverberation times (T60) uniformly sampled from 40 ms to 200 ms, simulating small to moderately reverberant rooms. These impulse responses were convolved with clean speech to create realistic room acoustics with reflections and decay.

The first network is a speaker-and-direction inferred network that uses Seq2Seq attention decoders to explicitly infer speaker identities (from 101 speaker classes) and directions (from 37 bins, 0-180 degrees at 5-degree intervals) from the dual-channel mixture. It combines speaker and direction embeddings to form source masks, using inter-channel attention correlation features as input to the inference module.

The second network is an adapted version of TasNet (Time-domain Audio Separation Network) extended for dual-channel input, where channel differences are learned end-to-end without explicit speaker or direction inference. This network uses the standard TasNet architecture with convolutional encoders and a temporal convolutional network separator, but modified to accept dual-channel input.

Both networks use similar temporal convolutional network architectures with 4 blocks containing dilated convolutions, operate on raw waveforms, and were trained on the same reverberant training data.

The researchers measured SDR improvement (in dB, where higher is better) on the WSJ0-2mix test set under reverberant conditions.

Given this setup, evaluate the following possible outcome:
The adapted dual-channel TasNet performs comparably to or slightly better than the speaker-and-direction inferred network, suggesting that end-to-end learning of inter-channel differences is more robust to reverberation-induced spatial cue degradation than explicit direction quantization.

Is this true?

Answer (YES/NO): YES